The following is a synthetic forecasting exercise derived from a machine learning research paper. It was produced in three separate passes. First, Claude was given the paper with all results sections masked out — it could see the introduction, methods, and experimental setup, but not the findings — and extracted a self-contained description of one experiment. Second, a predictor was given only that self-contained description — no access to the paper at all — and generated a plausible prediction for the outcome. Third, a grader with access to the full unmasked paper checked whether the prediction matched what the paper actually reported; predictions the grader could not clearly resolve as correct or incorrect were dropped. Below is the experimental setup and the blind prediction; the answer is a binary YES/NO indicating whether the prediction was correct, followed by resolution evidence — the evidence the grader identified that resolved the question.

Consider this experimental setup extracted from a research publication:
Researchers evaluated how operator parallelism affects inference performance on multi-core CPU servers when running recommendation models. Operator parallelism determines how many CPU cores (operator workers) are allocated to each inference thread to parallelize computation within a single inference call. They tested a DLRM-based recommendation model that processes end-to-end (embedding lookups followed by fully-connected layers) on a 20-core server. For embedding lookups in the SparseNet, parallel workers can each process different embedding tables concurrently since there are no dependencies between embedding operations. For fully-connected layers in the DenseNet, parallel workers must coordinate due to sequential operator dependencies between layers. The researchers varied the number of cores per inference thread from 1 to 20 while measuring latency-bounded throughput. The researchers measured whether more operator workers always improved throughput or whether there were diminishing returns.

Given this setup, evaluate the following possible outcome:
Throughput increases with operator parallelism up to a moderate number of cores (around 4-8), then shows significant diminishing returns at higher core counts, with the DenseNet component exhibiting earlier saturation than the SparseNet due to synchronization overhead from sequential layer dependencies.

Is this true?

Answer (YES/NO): NO